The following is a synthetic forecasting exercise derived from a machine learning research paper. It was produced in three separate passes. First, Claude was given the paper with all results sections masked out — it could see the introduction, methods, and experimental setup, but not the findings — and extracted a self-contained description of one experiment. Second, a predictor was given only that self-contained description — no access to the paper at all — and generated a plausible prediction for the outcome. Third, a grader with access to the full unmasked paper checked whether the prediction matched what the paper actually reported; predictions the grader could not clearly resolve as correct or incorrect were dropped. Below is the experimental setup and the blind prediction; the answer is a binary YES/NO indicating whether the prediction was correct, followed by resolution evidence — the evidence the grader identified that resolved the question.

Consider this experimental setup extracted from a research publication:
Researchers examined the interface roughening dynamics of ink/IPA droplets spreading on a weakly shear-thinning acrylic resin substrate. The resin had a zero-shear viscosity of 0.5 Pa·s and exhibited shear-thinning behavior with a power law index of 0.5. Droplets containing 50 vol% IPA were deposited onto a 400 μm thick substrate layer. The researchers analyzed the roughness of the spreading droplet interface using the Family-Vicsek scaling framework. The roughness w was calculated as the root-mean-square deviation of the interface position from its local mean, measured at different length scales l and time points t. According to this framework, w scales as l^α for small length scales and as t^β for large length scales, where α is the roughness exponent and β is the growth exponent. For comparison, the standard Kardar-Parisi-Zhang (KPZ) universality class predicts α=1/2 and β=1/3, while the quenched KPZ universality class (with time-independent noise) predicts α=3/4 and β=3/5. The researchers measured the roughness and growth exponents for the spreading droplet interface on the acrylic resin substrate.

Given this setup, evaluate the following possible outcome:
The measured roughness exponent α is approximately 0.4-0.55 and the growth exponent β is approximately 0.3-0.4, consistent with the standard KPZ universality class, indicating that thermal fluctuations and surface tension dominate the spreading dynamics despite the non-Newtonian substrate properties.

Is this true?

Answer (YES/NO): NO